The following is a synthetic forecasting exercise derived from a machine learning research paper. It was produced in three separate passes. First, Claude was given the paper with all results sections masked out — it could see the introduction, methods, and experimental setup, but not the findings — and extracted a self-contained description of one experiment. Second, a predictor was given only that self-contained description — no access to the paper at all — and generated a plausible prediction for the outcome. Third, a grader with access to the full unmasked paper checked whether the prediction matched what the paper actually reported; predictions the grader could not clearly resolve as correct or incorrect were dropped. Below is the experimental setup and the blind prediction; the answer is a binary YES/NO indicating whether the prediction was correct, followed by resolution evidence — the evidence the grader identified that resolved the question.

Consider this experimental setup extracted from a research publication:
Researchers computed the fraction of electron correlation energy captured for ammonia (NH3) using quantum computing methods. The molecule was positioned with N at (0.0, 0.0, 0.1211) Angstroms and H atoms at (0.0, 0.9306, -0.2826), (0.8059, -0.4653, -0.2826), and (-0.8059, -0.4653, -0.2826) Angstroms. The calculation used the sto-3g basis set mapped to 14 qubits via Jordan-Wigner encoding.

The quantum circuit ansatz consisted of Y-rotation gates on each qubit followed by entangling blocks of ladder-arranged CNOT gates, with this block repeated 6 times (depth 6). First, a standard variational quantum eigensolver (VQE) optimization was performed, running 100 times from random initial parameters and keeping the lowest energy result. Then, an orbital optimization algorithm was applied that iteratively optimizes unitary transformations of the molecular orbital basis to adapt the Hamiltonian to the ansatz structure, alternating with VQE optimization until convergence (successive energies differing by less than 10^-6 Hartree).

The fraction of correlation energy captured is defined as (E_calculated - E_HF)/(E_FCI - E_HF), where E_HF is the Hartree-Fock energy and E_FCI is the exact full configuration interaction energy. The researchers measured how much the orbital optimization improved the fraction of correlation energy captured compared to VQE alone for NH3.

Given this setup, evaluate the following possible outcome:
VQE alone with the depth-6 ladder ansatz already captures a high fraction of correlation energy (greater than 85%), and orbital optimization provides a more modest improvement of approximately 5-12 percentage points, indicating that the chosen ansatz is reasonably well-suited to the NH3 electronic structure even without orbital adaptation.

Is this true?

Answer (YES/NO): NO